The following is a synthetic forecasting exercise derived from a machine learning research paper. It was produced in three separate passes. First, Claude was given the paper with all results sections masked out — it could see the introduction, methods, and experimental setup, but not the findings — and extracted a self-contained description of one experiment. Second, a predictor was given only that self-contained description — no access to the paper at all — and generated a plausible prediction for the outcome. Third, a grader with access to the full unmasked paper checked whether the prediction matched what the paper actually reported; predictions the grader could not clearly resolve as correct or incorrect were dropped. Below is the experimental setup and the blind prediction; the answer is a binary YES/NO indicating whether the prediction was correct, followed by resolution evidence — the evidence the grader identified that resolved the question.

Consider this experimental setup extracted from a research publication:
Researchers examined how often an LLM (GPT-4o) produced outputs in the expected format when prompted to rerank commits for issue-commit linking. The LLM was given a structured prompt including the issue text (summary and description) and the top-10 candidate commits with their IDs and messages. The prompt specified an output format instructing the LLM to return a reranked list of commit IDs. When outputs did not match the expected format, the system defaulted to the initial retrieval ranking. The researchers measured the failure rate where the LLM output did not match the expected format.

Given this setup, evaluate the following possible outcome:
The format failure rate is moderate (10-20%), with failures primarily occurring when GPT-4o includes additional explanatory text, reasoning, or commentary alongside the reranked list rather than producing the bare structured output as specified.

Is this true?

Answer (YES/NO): NO